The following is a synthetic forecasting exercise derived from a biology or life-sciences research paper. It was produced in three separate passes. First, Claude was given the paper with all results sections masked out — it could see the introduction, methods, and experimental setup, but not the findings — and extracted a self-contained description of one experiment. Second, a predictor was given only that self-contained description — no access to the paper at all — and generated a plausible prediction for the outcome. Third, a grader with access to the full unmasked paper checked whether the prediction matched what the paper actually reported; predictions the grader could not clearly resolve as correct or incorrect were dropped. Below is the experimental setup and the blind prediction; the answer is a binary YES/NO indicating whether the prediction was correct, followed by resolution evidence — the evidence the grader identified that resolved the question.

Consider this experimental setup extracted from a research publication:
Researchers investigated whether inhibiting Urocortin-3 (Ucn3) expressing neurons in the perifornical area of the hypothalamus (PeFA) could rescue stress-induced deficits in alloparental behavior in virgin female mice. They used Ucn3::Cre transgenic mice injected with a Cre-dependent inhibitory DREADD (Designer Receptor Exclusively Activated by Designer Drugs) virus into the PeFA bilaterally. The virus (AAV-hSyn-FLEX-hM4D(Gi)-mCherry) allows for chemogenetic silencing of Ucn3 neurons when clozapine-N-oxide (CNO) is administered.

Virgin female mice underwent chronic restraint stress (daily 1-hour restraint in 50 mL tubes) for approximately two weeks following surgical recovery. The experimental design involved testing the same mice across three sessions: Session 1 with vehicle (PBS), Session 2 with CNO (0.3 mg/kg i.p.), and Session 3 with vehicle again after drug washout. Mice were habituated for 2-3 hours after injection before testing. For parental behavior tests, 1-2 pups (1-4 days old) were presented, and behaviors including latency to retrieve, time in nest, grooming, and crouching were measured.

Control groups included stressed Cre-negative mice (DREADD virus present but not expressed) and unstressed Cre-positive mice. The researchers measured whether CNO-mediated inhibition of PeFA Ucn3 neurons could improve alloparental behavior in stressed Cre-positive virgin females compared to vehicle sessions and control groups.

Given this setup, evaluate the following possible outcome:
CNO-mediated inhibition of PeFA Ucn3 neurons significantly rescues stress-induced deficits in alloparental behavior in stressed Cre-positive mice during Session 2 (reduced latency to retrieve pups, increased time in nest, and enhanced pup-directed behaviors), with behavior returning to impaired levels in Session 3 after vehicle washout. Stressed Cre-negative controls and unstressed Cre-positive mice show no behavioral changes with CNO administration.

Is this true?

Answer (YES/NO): NO